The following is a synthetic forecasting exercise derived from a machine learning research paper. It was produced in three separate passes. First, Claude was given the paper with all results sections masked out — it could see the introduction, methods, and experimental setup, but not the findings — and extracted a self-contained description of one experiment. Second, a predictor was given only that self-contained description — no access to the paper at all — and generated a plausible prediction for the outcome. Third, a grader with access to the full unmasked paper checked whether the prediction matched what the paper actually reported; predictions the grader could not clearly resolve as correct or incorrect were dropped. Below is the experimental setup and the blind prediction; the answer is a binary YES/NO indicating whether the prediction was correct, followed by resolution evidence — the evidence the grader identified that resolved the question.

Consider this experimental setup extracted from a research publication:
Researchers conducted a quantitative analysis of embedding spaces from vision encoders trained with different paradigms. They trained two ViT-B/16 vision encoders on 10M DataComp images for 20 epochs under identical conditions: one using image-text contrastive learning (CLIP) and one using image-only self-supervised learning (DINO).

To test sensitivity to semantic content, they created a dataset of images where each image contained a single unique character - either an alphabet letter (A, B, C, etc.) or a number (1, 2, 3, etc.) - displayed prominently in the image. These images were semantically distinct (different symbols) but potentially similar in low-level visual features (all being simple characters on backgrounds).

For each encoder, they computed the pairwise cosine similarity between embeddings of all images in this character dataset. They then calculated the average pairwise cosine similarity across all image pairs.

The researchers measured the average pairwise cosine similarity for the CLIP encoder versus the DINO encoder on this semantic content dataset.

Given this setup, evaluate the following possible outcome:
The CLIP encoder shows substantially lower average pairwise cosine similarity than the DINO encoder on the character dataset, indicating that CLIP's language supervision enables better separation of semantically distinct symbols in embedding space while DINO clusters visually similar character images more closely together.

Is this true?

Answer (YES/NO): YES